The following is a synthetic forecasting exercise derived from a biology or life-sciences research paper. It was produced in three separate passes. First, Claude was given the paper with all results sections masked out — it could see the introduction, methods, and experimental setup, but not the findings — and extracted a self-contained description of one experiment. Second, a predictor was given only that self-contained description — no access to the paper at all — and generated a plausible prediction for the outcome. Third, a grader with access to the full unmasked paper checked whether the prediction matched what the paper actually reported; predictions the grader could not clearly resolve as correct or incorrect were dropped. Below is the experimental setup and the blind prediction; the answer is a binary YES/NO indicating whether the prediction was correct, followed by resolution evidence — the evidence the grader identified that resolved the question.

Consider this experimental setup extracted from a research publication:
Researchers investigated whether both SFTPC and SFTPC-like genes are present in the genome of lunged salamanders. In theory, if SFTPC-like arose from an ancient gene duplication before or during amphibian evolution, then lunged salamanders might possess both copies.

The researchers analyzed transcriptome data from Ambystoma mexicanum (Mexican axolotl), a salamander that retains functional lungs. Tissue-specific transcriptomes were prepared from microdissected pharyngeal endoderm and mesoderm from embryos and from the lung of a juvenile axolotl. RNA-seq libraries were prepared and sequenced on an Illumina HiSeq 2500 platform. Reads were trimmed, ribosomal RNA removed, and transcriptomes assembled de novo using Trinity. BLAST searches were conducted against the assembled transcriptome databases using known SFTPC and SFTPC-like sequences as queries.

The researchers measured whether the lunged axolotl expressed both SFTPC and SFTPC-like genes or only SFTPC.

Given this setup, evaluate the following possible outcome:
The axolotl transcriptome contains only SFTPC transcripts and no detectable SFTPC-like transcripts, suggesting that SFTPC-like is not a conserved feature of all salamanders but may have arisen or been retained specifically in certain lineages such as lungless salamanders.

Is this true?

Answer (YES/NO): NO